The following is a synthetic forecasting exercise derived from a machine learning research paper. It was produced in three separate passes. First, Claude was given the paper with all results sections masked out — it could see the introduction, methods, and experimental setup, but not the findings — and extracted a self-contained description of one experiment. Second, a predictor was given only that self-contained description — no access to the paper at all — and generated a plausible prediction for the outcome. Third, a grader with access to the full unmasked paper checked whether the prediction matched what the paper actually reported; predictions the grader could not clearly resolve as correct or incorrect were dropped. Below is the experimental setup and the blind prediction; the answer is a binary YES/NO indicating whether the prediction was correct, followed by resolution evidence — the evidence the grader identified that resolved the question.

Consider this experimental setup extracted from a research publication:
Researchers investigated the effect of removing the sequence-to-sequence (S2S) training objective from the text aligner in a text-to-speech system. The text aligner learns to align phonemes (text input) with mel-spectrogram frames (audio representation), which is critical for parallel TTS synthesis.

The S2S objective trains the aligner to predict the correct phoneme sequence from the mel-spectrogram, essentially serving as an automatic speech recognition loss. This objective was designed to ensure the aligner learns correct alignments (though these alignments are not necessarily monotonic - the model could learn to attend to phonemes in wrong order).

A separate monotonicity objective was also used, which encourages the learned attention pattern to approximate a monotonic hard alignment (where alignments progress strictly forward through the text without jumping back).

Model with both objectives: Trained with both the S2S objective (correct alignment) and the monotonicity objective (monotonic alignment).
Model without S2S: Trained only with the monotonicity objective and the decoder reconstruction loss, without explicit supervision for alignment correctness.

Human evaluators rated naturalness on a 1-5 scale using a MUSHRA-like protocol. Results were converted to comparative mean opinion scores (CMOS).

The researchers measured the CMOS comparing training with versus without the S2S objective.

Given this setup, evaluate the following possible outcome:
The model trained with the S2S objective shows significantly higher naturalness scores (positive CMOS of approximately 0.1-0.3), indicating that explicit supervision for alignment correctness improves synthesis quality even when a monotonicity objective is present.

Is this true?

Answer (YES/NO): NO